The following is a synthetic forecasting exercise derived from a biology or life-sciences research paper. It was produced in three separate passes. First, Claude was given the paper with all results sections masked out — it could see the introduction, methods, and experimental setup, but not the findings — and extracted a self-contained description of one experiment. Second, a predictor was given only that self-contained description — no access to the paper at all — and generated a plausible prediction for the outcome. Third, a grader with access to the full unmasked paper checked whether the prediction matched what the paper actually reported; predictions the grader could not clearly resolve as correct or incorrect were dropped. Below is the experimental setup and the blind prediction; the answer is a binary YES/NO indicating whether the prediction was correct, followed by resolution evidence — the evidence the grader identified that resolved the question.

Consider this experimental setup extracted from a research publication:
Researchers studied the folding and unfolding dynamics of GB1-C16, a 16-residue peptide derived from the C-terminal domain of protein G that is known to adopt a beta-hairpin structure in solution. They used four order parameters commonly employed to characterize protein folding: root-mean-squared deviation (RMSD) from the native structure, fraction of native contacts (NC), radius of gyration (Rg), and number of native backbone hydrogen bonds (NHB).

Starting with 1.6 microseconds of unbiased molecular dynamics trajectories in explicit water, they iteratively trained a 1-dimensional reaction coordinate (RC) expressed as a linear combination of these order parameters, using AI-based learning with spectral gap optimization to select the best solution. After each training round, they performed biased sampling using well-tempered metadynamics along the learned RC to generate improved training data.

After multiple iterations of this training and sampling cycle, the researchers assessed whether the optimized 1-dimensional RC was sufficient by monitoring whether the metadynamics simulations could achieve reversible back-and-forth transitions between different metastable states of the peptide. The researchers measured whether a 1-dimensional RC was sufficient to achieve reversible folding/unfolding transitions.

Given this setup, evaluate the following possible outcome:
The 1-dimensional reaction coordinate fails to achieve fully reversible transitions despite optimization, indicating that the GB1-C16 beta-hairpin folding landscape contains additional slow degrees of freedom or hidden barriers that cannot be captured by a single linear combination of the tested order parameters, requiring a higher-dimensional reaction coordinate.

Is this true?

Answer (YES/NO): YES